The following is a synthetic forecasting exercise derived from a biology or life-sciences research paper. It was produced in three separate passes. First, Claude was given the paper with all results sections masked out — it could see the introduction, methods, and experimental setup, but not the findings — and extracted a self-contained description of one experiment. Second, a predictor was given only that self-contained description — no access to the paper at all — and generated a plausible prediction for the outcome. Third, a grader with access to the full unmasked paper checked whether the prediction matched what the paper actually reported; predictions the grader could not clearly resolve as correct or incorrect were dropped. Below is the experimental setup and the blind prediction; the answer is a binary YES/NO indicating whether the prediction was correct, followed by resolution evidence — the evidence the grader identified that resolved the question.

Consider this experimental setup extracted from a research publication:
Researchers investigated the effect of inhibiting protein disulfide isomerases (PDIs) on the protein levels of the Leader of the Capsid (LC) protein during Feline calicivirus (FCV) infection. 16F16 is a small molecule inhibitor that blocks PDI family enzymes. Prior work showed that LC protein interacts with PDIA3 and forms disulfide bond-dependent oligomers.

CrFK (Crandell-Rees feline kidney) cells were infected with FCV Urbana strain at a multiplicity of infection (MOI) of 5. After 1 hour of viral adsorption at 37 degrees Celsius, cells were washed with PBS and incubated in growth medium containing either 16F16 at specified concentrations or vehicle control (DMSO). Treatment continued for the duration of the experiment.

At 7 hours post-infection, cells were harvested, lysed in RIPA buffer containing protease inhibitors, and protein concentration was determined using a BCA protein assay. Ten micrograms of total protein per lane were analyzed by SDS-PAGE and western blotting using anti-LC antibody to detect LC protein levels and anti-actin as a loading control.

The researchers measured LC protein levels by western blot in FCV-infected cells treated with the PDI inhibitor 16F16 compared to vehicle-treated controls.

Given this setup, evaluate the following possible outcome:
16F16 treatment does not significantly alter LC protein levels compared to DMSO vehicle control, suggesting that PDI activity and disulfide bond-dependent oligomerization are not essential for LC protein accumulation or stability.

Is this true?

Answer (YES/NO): NO